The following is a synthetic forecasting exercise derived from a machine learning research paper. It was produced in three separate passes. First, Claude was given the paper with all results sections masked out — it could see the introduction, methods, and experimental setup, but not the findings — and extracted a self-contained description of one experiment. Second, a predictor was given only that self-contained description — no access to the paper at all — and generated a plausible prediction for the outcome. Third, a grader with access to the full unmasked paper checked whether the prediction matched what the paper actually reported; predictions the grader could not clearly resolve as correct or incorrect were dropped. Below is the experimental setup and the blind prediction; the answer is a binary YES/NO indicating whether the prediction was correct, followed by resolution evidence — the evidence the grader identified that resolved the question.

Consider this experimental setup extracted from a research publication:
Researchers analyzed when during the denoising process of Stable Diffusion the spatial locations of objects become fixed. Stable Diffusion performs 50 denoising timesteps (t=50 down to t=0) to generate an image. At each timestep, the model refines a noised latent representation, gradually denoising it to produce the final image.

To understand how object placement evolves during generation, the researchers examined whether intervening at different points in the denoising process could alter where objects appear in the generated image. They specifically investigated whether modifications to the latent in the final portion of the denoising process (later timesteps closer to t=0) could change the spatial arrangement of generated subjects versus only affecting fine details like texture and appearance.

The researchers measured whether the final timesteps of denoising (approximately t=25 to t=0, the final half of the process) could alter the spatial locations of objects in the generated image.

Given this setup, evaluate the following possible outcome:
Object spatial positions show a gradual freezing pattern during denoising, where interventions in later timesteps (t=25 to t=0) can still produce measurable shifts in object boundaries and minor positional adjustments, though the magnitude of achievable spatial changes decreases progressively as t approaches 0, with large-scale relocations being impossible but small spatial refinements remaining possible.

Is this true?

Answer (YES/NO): NO